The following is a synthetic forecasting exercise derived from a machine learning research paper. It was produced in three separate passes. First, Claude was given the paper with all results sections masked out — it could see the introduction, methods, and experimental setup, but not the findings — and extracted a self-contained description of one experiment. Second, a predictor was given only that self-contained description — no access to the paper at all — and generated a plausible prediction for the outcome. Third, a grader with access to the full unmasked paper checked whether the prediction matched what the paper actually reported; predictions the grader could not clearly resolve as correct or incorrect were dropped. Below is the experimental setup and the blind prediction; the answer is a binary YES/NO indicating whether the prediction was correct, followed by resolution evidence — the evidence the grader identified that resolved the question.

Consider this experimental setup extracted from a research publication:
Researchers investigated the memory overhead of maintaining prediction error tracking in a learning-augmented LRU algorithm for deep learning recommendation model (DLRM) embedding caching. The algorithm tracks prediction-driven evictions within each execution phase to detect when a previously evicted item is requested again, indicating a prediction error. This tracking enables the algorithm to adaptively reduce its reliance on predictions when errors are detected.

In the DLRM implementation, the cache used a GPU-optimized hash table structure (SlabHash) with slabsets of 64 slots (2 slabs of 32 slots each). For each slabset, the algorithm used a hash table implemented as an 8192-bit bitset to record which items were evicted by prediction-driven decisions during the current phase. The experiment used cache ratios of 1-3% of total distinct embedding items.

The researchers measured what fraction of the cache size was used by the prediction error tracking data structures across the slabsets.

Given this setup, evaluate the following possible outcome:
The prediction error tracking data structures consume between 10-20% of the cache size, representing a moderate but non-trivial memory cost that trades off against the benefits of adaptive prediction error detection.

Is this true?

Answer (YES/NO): NO